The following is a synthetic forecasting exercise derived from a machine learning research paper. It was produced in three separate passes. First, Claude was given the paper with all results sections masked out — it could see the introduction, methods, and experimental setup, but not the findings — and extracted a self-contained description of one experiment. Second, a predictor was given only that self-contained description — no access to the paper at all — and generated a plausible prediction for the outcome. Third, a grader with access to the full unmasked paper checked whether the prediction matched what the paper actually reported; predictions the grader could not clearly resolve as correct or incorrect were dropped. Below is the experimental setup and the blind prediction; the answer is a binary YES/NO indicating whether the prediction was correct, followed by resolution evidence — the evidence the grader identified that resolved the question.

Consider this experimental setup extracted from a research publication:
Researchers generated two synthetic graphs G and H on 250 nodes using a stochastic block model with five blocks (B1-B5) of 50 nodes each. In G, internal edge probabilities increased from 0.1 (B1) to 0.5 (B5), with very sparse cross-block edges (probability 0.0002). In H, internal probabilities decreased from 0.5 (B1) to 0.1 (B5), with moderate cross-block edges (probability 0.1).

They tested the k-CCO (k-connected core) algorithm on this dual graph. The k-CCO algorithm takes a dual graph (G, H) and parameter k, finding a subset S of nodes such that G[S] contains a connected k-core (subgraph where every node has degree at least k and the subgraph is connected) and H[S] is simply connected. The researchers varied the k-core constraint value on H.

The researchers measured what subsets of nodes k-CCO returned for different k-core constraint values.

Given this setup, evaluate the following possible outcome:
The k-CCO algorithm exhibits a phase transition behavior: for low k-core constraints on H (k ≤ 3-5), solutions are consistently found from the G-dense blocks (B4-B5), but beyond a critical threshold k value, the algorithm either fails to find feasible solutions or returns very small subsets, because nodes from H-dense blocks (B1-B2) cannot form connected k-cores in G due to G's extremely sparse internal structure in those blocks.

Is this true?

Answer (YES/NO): NO